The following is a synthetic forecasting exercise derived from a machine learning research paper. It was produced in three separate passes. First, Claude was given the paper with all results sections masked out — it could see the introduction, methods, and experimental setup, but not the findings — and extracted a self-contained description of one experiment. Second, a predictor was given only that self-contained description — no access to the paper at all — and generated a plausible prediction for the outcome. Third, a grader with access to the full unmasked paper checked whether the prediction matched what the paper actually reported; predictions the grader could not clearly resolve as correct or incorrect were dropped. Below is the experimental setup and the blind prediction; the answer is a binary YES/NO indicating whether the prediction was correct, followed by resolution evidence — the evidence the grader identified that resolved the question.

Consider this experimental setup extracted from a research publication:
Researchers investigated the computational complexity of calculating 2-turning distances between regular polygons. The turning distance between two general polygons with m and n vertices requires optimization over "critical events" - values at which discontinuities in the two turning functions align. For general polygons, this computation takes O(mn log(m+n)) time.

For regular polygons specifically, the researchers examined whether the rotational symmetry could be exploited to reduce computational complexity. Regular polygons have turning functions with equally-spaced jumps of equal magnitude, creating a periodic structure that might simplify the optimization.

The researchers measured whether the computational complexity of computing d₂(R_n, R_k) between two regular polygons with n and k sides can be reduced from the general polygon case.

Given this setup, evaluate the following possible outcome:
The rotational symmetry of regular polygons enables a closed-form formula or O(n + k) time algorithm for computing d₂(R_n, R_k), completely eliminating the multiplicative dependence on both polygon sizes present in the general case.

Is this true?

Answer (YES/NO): NO